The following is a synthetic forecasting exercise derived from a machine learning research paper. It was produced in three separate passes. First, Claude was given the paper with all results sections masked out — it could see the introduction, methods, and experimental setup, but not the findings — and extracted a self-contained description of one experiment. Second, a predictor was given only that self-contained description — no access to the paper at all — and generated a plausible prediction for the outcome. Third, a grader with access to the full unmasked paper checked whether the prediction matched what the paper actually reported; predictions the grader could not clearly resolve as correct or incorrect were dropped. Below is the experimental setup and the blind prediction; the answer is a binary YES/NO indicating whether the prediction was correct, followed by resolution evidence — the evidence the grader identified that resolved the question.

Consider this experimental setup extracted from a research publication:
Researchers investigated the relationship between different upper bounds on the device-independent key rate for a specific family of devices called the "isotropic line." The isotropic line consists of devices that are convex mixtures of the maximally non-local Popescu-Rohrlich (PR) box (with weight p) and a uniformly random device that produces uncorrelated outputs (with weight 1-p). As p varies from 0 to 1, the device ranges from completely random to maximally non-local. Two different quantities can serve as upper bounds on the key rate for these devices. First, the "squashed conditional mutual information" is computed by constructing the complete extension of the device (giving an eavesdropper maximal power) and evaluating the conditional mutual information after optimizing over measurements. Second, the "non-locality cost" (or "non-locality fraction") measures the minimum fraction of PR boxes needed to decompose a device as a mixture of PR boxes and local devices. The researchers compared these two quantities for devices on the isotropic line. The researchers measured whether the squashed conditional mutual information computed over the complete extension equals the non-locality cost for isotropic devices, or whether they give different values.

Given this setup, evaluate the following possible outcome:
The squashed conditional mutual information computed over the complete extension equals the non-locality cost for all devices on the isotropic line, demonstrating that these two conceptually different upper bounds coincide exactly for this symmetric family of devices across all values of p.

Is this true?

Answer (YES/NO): YES